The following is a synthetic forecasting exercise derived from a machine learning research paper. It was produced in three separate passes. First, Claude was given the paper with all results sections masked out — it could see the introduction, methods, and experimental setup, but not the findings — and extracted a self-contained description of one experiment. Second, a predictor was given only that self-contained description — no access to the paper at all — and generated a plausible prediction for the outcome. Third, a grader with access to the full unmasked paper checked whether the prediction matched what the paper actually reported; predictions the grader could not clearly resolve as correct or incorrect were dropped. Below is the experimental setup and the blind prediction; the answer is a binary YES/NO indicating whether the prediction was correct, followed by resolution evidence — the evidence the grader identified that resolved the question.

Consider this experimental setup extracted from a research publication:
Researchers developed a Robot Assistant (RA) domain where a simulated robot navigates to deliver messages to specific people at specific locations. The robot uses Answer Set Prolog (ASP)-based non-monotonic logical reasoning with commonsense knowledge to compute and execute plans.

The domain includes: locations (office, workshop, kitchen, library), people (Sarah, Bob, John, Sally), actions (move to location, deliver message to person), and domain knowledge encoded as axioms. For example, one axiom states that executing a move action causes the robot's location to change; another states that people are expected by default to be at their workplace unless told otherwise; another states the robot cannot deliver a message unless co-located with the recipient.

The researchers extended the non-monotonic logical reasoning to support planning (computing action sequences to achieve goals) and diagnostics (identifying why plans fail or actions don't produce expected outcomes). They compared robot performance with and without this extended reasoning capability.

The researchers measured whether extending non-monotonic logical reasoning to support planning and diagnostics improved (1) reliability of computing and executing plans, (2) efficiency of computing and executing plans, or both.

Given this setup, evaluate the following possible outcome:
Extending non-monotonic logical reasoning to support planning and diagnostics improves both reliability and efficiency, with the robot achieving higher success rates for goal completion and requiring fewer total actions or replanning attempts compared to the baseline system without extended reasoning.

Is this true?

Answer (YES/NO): YES